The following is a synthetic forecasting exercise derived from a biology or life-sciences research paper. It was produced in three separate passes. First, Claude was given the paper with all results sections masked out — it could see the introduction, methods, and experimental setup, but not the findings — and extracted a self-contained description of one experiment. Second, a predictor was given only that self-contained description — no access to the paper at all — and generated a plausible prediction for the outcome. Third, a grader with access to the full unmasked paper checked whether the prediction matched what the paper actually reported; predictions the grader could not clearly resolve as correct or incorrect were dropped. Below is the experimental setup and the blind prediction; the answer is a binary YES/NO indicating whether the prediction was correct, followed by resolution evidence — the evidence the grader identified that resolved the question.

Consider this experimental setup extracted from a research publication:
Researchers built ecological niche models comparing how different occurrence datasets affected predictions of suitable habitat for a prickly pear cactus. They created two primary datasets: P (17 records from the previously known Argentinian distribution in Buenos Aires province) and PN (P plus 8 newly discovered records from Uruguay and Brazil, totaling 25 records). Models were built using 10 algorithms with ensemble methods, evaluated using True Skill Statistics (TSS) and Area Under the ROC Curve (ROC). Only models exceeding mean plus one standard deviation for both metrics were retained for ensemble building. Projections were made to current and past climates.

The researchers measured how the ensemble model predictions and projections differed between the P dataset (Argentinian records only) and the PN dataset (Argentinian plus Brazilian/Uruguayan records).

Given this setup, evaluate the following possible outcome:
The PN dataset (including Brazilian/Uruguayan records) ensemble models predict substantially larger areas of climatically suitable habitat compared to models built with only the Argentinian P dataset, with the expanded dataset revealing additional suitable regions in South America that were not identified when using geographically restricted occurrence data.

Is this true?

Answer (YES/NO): NO